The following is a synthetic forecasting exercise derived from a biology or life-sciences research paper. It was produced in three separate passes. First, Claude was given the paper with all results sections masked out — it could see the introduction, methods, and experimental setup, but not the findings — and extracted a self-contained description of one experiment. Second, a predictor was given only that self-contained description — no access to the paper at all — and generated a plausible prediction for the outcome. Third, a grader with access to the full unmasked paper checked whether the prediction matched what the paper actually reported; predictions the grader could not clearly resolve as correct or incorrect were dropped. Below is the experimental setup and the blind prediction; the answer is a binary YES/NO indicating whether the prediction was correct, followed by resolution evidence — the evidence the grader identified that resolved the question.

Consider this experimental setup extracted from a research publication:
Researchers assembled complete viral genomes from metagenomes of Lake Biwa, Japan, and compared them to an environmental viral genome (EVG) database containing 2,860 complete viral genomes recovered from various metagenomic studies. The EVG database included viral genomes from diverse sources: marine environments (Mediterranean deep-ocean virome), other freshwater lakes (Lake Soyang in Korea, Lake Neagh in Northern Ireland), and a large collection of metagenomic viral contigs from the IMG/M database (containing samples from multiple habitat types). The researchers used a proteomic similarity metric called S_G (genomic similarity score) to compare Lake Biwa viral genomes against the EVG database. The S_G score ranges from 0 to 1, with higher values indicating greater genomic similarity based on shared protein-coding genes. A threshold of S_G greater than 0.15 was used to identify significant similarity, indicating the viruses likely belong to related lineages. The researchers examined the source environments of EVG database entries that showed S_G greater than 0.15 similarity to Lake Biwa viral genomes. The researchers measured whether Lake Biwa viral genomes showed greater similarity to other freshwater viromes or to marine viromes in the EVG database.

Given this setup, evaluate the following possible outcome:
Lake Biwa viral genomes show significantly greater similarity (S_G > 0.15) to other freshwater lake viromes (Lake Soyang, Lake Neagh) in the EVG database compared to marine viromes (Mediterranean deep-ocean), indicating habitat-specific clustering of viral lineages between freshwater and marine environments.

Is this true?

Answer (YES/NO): YES